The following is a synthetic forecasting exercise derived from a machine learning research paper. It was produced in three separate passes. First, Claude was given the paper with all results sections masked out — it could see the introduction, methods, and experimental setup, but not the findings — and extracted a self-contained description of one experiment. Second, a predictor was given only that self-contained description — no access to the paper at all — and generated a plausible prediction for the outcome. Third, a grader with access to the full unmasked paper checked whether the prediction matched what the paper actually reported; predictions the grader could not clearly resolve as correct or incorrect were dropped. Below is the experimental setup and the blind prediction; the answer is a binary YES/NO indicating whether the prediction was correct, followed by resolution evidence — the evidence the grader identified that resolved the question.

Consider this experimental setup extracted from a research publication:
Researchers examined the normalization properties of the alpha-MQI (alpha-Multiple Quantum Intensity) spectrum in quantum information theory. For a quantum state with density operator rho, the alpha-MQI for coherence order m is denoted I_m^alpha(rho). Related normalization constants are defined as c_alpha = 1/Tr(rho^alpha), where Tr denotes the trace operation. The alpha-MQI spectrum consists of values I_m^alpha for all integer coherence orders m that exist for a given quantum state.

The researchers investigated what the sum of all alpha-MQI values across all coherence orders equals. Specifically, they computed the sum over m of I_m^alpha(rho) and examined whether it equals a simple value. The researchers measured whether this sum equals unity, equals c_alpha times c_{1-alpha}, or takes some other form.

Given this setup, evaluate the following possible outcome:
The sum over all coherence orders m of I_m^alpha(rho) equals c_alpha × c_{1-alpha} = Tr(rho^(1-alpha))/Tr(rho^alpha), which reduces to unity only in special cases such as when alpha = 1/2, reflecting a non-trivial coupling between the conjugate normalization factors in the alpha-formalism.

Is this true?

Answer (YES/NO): NO